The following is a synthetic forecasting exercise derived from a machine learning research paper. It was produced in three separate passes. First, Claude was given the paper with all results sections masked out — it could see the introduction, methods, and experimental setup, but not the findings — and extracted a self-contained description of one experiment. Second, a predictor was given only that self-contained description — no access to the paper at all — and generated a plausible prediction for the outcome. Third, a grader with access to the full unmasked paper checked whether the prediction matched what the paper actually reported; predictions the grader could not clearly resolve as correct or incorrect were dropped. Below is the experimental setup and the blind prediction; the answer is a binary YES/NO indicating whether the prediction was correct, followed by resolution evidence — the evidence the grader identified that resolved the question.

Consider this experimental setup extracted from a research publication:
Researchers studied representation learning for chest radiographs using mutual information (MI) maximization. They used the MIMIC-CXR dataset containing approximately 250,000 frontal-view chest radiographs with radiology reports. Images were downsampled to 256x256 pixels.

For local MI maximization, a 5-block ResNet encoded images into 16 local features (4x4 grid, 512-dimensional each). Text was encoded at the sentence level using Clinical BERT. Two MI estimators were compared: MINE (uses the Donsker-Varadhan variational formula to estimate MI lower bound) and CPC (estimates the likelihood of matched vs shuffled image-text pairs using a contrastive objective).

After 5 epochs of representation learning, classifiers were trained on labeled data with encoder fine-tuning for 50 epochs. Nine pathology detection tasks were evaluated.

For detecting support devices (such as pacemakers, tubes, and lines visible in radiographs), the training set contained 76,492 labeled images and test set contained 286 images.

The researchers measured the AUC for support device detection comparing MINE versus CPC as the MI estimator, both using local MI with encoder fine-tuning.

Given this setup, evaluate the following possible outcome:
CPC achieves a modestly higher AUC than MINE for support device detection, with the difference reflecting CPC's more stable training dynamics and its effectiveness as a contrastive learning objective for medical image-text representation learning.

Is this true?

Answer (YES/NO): YES